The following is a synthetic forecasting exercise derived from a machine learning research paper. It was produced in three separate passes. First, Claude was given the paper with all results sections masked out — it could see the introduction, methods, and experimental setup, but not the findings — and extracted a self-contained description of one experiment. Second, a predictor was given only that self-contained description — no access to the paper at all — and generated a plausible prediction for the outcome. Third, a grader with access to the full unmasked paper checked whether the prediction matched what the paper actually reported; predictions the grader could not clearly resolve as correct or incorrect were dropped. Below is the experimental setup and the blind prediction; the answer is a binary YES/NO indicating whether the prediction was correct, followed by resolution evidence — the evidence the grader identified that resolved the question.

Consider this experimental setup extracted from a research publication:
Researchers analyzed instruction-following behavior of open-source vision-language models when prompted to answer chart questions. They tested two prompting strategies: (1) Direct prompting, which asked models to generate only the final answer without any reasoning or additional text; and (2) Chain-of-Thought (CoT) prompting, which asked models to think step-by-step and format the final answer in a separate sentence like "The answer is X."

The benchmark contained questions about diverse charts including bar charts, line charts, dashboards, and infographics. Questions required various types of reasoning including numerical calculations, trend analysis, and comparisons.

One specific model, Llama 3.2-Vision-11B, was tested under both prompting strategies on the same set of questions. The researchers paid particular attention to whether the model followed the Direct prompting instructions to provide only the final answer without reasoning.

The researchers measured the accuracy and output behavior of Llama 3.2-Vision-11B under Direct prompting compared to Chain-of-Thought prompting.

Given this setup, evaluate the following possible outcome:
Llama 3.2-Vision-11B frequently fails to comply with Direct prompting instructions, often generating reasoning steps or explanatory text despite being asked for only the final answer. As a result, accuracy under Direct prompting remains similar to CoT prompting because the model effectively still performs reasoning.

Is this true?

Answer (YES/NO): NO